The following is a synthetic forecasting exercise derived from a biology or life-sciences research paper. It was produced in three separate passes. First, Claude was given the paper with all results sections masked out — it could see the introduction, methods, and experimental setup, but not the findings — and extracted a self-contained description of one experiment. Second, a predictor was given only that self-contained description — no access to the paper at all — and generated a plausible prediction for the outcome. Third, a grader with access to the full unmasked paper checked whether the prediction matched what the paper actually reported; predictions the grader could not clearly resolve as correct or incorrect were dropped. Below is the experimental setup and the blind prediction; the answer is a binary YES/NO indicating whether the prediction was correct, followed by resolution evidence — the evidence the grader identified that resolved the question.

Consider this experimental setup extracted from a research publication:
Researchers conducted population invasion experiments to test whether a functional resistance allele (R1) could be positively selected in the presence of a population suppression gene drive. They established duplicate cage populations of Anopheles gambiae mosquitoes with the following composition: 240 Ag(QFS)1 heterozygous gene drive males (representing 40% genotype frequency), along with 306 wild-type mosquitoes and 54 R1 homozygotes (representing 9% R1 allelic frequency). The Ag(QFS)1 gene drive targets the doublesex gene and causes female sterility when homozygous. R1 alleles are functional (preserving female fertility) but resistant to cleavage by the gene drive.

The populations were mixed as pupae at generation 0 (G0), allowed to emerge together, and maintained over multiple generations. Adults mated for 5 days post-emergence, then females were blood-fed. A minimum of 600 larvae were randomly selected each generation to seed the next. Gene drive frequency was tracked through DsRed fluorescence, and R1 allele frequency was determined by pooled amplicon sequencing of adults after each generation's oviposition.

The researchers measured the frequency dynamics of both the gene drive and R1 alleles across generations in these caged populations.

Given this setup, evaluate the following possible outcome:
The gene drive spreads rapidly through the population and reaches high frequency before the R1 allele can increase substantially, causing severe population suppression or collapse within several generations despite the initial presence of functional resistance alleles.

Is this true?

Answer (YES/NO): NO